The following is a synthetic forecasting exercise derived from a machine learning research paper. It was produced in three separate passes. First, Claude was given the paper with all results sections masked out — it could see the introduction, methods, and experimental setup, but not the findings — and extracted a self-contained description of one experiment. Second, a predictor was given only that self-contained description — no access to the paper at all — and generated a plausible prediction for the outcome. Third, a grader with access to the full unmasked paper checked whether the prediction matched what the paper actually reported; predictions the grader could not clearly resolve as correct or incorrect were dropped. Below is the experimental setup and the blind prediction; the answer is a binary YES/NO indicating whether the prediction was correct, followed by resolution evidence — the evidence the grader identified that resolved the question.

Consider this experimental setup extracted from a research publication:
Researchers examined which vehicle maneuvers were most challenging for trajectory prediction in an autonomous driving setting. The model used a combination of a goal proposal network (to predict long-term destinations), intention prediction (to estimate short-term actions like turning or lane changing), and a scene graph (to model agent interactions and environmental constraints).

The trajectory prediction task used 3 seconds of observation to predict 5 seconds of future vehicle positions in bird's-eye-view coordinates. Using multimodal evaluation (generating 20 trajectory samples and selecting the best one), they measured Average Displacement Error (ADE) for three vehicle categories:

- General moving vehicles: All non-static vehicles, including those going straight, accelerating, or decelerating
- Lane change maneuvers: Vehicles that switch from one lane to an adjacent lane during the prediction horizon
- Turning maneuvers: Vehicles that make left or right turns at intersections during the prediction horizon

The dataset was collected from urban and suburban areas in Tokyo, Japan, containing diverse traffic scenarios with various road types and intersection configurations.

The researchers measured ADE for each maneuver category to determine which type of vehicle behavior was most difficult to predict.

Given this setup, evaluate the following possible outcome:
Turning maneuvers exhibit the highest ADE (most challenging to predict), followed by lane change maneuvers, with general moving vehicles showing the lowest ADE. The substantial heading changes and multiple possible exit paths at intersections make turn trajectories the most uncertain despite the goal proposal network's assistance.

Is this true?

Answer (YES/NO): YES